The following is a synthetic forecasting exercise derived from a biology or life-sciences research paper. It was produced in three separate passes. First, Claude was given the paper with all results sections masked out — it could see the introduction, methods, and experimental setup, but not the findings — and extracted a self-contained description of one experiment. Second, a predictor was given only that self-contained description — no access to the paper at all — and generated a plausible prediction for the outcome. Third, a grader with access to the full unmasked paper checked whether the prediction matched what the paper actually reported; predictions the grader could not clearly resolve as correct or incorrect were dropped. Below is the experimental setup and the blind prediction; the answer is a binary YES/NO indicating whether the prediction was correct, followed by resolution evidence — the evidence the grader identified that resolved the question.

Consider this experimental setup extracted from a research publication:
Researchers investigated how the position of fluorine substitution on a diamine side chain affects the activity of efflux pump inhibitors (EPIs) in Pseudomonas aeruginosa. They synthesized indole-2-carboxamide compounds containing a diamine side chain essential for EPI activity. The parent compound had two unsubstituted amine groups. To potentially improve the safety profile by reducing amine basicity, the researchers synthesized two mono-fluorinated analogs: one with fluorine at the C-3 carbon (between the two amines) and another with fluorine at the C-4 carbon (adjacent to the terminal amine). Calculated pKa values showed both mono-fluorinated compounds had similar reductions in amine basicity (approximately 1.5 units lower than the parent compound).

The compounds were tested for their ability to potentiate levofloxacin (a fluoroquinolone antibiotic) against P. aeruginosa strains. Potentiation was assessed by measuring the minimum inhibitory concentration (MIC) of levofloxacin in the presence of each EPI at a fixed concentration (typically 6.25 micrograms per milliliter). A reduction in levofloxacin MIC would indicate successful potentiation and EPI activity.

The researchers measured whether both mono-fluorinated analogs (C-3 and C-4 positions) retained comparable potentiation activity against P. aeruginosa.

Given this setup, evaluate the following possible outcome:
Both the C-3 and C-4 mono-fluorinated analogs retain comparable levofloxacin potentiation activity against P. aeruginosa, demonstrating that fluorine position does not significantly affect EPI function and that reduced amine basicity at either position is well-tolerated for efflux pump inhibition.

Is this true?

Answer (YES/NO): NO